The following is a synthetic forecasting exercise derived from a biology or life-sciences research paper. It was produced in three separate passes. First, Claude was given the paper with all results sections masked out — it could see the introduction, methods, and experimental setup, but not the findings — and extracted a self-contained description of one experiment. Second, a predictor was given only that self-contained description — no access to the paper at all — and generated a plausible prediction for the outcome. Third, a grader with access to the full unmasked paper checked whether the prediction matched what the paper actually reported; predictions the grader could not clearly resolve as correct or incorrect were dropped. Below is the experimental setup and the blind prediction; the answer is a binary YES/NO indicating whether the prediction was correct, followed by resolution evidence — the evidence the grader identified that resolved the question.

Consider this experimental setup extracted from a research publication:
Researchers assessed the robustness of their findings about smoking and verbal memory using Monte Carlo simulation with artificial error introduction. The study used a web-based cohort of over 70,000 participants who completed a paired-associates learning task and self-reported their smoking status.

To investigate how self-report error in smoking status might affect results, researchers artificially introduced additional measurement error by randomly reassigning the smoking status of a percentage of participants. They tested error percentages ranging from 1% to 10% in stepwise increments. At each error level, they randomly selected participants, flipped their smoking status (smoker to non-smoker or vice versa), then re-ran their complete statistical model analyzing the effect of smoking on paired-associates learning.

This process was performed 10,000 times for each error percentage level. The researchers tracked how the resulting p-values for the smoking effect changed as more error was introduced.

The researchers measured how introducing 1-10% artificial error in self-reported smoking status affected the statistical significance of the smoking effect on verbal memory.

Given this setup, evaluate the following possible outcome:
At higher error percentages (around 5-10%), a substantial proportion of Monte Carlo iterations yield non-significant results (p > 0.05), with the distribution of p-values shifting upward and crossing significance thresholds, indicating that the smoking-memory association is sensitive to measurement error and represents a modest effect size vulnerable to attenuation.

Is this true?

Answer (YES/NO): NO